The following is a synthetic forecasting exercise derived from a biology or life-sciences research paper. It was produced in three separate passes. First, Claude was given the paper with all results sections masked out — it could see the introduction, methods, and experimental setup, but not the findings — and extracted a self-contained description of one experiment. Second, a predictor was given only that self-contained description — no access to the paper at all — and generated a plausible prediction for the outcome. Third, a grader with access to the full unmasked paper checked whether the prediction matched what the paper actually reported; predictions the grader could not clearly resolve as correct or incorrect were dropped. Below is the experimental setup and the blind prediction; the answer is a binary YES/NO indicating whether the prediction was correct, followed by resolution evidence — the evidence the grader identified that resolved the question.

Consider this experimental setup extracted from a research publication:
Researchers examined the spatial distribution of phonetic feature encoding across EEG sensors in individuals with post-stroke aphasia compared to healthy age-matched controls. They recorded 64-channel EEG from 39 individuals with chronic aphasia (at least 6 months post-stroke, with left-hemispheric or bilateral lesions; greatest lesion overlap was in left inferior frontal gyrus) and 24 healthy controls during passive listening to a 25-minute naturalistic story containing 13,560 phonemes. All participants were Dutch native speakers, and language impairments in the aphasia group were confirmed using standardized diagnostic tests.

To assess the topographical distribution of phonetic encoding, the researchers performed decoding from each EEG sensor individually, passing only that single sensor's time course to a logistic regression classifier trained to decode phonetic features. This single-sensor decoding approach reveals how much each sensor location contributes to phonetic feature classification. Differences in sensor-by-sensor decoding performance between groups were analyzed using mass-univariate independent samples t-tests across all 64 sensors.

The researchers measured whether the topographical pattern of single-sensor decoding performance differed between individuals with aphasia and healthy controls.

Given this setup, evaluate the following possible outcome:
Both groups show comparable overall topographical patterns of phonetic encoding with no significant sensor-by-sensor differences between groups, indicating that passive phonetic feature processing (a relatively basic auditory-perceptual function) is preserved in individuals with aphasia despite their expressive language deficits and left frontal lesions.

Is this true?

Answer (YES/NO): NO